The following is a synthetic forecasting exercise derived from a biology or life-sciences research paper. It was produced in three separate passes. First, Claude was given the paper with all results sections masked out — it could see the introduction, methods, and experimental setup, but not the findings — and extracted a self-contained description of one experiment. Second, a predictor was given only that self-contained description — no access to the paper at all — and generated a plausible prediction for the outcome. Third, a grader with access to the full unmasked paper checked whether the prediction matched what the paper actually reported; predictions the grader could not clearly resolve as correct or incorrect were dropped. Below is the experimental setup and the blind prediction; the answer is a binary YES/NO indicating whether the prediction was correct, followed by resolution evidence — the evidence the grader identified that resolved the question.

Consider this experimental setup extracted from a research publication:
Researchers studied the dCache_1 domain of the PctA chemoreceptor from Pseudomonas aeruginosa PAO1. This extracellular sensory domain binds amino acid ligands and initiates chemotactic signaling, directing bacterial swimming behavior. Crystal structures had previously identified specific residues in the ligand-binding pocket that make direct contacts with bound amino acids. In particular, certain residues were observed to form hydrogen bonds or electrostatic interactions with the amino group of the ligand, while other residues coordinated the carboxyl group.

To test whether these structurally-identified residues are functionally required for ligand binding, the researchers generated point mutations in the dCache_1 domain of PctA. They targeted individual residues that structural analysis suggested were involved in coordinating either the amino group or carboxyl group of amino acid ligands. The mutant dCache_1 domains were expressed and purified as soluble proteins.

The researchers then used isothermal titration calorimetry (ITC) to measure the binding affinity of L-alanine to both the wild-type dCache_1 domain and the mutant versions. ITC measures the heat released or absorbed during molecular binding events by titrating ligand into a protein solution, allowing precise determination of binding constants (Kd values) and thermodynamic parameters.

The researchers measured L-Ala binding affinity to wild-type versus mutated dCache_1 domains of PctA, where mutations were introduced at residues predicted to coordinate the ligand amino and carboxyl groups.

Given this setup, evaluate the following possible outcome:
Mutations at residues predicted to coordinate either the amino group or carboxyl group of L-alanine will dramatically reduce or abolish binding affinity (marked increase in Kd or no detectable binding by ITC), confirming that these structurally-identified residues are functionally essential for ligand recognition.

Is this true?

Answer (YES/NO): YES